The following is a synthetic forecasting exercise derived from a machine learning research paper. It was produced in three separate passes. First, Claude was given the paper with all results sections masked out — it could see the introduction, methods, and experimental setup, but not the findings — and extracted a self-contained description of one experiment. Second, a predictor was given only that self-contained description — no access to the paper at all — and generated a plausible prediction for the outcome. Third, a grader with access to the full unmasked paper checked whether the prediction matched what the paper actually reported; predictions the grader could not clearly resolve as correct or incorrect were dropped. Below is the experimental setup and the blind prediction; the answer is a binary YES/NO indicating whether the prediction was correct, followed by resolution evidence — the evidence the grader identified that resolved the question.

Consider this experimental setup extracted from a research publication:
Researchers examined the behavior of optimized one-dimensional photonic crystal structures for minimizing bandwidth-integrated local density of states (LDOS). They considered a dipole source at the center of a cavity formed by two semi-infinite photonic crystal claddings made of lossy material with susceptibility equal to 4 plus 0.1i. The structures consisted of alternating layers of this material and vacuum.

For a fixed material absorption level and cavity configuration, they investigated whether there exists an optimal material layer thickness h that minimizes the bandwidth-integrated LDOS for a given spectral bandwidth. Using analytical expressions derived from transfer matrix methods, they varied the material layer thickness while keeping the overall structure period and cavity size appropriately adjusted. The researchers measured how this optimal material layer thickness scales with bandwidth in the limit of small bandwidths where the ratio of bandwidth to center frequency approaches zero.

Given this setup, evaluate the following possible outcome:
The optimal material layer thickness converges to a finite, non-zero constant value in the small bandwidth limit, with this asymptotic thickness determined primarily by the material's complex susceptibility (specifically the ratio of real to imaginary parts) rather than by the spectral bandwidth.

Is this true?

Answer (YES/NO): NO